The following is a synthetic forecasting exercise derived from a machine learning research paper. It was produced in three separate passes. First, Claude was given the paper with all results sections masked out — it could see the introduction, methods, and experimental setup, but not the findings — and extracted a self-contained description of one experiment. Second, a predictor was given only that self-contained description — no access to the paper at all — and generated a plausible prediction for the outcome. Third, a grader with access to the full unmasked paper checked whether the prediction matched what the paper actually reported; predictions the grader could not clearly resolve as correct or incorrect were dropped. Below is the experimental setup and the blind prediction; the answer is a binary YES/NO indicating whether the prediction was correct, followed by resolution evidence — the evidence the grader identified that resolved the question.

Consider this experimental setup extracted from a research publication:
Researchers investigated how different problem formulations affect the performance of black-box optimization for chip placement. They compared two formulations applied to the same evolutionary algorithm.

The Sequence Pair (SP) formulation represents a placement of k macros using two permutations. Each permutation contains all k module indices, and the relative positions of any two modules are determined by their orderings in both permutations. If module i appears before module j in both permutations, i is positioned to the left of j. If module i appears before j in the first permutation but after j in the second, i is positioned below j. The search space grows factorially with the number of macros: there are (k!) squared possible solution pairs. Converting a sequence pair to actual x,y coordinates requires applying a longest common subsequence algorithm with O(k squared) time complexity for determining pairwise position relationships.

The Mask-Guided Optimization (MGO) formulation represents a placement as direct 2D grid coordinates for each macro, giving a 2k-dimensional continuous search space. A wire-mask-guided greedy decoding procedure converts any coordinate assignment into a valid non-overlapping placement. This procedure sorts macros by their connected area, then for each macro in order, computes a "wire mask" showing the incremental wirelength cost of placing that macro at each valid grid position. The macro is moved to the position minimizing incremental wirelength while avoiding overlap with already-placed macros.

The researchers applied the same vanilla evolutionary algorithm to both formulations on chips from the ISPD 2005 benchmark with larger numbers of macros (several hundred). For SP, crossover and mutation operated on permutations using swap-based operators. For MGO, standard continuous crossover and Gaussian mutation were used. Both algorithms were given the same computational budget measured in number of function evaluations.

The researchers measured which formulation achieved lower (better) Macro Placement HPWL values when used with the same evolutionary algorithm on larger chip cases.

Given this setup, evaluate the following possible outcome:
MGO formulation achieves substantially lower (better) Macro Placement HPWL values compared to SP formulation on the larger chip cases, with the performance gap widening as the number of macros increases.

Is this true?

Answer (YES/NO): YES